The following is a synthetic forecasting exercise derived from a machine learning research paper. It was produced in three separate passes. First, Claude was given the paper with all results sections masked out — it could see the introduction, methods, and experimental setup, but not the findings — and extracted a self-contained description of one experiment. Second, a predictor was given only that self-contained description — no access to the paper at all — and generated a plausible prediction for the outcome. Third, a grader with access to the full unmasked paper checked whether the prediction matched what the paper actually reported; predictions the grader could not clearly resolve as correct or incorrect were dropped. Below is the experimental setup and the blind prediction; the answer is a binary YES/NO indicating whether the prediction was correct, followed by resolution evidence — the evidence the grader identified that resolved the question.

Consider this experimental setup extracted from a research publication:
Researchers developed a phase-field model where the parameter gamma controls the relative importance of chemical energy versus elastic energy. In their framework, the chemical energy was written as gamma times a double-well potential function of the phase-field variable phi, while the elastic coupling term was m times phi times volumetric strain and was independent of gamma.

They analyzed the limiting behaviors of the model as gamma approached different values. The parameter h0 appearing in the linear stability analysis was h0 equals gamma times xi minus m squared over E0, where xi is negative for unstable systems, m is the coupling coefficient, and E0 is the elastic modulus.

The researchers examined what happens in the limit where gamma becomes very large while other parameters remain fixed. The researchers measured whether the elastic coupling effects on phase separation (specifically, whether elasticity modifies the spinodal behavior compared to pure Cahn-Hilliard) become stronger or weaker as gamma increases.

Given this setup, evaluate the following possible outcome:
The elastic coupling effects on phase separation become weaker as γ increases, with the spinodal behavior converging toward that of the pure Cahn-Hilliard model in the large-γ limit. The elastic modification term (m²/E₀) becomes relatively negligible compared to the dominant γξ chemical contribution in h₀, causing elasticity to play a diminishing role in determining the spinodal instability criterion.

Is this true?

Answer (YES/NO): YES